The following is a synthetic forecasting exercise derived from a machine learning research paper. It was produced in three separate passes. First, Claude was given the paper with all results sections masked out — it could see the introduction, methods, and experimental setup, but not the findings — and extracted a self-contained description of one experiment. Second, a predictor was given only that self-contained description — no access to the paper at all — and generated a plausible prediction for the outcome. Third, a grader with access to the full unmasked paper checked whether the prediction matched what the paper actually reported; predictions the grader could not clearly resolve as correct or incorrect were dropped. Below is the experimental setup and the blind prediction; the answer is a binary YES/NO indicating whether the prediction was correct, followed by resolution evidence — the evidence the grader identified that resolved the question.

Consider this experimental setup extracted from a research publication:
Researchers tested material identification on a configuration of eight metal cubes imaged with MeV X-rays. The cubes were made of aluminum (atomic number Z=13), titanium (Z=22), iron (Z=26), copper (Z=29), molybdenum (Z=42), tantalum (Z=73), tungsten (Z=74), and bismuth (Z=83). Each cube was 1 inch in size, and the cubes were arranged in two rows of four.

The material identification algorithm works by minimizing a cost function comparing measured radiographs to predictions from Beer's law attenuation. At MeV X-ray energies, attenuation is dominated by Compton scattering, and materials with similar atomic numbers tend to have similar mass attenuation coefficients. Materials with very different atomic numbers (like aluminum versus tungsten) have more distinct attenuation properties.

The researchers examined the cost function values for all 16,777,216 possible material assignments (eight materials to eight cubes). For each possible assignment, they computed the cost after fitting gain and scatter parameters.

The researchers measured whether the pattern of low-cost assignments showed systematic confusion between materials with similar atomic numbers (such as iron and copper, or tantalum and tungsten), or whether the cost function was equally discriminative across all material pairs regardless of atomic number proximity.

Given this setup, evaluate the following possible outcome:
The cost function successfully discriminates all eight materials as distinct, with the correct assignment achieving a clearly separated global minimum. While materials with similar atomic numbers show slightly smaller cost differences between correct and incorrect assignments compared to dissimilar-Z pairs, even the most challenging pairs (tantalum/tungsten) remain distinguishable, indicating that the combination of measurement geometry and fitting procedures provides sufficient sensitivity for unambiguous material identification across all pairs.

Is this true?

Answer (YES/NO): NO